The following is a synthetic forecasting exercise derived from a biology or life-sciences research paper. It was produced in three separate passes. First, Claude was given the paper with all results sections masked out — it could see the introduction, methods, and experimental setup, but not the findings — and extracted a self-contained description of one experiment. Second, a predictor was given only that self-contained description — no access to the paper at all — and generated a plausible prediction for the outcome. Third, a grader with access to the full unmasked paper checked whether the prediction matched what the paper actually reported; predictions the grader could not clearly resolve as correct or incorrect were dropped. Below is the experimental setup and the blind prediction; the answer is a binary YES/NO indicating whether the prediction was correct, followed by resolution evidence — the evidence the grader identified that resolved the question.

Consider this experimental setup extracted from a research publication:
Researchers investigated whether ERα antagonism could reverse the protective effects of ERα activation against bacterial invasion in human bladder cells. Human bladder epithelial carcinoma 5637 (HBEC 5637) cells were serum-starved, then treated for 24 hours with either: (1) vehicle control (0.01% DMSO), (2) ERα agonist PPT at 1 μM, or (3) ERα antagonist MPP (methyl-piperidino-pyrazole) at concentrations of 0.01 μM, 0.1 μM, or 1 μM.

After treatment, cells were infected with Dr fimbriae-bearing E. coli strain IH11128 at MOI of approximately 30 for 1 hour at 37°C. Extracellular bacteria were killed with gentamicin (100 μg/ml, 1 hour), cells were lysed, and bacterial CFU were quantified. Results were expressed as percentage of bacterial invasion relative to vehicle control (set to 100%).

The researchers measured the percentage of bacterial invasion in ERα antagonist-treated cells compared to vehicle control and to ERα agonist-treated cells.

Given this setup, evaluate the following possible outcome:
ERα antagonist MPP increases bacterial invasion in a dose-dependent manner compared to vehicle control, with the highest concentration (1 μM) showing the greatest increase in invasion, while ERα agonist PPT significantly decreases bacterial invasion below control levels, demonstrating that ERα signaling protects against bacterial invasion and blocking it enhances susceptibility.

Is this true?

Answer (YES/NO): NO